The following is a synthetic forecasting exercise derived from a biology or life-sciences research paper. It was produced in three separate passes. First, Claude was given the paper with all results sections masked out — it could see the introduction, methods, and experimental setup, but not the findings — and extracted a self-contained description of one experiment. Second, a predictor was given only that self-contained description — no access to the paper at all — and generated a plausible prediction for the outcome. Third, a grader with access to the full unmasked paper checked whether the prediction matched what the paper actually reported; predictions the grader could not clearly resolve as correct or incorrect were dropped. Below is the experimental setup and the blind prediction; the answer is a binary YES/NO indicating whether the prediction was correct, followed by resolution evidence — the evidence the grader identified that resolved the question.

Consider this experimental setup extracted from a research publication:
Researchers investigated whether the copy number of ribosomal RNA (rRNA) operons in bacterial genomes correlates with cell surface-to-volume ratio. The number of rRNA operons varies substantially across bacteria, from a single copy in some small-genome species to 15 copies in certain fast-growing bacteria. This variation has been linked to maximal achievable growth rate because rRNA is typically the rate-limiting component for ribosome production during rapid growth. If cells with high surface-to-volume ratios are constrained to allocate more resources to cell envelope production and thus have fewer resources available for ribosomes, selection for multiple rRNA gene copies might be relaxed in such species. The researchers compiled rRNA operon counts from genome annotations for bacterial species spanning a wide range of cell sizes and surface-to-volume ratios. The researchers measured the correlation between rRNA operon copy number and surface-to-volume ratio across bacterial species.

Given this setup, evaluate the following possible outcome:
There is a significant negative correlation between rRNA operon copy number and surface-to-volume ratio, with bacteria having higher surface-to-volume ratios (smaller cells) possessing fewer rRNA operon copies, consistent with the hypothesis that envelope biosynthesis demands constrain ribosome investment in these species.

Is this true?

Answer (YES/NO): YES